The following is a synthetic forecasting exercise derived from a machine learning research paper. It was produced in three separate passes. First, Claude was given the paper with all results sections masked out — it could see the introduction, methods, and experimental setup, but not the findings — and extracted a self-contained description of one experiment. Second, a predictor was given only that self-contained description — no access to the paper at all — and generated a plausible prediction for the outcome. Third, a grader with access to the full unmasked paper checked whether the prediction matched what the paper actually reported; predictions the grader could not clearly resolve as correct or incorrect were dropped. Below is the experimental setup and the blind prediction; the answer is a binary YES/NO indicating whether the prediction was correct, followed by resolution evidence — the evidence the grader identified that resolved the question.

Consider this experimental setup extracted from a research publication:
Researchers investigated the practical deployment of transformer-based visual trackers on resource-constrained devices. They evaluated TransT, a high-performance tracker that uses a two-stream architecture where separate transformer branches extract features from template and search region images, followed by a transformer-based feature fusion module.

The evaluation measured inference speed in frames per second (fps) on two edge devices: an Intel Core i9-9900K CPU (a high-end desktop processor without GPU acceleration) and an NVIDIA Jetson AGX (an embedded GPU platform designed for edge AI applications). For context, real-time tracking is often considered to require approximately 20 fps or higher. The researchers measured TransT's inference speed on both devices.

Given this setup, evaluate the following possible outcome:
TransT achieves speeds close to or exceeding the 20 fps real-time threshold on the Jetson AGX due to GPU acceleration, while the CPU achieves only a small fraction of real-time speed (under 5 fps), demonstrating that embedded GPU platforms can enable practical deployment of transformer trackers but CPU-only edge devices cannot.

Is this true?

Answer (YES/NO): NO